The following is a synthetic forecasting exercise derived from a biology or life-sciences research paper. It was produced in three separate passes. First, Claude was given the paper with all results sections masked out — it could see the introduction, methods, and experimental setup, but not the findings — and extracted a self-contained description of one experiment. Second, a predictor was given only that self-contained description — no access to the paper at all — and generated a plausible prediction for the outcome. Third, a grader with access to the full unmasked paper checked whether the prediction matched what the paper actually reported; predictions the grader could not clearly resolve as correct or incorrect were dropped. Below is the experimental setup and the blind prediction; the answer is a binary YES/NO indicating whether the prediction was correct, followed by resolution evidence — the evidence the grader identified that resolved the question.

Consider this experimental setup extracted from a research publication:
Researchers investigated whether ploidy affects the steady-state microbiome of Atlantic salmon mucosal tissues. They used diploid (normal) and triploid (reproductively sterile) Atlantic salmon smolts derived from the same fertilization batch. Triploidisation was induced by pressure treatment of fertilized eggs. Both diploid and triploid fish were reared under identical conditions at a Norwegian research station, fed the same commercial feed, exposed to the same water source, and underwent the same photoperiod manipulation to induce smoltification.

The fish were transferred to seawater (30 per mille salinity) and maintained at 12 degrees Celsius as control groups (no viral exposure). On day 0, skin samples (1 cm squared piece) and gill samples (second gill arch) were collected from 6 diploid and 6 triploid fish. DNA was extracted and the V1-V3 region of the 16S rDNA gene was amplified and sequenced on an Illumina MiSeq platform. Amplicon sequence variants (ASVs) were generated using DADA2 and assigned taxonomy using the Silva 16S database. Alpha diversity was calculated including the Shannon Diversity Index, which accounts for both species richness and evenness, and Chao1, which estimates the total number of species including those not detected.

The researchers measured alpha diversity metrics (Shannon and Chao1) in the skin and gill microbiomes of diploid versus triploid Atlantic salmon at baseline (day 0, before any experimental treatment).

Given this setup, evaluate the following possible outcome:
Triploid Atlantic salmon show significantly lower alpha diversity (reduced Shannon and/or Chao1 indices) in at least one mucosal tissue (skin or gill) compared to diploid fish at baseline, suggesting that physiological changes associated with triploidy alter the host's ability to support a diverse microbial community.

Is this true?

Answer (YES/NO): NO